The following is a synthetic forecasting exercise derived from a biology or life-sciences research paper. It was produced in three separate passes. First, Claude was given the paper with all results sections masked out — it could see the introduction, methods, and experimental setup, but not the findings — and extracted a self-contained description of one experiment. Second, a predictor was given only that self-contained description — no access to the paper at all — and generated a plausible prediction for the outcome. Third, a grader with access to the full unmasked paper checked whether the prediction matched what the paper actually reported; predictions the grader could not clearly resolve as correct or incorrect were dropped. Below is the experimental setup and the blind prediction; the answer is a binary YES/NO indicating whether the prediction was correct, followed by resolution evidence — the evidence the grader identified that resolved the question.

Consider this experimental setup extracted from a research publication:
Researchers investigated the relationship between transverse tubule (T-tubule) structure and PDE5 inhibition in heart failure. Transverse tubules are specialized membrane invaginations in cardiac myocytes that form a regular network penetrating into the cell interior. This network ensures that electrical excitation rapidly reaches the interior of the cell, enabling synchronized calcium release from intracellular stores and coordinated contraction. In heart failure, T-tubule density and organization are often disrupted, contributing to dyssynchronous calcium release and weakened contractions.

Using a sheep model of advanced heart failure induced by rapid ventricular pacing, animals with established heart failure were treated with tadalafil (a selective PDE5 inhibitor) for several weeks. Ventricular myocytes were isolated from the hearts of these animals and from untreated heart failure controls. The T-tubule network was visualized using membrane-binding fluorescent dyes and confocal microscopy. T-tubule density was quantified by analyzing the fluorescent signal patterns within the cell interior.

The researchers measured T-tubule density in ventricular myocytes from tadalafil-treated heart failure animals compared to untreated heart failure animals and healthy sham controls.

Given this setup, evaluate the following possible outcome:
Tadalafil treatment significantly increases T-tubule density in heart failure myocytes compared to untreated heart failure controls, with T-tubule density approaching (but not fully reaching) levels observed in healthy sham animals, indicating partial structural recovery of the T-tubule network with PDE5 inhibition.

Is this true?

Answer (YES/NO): NO